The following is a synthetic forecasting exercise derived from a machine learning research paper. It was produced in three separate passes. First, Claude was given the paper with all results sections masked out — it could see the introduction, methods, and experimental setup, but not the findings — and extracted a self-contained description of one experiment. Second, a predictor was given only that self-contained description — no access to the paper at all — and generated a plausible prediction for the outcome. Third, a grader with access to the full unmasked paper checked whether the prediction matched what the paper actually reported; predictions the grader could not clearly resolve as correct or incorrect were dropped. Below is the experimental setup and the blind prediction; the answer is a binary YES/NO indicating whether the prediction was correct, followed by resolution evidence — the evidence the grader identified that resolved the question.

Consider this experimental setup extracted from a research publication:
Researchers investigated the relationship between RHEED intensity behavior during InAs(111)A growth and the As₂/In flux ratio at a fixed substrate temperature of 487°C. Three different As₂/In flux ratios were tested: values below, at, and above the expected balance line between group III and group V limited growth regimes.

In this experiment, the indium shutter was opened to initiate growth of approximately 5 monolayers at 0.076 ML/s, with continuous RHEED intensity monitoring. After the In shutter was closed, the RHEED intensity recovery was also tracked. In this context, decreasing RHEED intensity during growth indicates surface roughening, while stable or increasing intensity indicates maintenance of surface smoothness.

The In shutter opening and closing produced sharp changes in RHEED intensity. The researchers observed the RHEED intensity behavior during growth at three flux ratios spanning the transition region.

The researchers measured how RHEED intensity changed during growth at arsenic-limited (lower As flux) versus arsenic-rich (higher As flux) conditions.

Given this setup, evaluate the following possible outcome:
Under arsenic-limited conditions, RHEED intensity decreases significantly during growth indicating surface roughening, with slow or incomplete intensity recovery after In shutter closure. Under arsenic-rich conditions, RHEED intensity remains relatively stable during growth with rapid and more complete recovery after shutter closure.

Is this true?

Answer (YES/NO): YES